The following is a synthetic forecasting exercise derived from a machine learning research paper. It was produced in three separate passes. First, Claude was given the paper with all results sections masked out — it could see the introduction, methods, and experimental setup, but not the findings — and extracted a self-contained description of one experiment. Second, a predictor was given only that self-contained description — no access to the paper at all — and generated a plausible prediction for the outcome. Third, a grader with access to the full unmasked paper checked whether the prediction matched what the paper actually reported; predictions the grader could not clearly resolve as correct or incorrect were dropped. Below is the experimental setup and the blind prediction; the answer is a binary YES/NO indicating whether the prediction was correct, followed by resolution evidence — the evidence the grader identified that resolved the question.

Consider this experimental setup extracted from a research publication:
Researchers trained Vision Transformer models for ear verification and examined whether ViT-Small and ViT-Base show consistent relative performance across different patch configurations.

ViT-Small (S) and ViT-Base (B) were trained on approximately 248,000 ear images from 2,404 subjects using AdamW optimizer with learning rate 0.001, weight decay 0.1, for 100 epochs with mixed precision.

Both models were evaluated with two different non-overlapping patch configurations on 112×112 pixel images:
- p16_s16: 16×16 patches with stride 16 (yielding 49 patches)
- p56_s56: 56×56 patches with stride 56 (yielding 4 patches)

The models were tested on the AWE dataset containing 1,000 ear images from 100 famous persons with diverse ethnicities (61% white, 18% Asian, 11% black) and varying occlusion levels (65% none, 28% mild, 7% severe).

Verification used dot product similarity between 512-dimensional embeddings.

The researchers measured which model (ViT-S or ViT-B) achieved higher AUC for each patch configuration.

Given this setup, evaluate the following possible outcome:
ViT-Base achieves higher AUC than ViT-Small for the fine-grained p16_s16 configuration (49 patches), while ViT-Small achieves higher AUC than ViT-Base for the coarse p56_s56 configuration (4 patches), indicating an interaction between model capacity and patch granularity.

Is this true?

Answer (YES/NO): NO